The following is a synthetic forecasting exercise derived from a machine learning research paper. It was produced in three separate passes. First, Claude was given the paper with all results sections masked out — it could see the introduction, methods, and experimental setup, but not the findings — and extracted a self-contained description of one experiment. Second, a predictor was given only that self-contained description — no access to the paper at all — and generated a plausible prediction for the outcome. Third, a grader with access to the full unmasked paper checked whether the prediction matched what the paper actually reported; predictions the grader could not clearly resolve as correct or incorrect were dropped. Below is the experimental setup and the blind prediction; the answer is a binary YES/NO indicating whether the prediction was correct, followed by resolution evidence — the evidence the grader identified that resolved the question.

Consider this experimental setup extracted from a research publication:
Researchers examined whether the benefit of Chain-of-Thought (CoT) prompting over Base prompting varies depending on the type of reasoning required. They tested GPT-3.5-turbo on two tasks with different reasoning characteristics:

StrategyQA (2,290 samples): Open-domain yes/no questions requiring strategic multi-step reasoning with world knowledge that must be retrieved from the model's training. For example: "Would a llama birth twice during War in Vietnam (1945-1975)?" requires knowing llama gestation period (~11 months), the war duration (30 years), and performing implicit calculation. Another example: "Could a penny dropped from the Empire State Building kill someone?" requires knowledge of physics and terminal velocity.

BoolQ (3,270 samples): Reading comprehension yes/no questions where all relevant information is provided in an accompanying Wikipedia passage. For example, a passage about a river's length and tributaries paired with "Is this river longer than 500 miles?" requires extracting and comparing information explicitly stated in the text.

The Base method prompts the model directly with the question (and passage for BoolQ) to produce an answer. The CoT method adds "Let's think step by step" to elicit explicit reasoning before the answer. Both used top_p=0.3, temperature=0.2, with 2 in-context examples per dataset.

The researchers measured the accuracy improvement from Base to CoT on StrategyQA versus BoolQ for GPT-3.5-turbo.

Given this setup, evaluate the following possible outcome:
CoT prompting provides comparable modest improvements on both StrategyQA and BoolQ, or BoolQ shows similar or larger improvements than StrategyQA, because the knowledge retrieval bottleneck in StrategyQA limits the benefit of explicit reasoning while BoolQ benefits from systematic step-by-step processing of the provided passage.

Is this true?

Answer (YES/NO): NO